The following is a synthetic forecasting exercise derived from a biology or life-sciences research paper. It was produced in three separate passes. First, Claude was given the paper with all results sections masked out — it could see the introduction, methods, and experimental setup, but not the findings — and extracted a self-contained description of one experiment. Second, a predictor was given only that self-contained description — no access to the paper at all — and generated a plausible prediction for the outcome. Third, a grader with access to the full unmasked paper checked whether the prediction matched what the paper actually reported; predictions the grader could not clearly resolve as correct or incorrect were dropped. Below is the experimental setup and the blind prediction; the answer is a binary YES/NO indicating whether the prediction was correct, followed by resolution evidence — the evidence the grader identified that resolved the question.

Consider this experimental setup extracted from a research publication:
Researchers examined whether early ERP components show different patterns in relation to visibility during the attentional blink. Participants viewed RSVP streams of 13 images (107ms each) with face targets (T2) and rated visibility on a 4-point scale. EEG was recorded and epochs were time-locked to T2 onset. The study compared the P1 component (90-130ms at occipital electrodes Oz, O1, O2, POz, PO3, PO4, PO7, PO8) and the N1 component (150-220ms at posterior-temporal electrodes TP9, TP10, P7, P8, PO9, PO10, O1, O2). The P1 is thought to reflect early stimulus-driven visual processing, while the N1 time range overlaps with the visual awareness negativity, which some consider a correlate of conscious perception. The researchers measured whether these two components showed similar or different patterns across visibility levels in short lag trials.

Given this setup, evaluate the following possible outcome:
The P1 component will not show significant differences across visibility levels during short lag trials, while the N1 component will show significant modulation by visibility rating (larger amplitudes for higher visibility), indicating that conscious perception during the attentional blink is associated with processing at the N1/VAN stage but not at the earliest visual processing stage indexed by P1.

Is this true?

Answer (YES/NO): YES